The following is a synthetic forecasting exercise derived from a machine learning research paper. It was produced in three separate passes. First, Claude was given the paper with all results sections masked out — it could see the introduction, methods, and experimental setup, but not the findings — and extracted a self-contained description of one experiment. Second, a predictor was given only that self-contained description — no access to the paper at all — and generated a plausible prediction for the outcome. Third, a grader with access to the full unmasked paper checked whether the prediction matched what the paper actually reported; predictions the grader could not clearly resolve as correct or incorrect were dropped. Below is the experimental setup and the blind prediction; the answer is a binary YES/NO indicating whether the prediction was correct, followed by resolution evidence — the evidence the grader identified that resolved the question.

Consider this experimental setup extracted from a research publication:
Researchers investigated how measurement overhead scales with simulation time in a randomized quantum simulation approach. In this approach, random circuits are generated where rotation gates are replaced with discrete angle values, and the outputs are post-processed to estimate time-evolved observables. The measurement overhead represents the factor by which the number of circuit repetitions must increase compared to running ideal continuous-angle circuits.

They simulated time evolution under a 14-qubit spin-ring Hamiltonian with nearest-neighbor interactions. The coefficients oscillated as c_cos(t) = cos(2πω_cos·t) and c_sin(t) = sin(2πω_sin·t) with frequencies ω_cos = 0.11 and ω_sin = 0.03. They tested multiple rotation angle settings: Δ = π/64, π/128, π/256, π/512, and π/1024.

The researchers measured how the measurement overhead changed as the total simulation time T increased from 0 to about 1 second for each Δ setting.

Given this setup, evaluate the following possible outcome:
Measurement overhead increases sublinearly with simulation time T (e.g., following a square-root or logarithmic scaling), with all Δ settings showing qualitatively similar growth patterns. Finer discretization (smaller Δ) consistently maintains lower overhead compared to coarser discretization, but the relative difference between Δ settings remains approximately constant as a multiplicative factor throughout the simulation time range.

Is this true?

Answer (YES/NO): NO